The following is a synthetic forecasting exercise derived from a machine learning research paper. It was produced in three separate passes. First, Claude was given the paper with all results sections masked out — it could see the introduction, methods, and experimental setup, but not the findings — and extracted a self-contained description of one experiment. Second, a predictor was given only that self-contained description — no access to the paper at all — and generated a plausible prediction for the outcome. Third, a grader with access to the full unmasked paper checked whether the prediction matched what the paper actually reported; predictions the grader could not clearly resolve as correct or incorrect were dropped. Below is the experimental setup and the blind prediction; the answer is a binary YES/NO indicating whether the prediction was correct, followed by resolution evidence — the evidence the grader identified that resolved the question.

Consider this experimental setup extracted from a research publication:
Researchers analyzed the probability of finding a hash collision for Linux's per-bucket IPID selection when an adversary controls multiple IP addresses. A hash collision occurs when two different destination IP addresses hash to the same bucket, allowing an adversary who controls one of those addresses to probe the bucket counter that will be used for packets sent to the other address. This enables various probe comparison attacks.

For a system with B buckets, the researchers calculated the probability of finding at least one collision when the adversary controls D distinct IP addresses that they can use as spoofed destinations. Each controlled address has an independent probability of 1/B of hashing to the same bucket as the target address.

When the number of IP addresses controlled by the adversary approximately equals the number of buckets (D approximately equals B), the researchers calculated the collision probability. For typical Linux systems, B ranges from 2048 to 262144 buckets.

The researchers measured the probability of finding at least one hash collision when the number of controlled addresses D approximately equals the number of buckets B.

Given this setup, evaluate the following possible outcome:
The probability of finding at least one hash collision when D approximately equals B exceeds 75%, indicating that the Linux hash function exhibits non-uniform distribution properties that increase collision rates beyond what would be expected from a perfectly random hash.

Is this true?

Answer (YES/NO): NO